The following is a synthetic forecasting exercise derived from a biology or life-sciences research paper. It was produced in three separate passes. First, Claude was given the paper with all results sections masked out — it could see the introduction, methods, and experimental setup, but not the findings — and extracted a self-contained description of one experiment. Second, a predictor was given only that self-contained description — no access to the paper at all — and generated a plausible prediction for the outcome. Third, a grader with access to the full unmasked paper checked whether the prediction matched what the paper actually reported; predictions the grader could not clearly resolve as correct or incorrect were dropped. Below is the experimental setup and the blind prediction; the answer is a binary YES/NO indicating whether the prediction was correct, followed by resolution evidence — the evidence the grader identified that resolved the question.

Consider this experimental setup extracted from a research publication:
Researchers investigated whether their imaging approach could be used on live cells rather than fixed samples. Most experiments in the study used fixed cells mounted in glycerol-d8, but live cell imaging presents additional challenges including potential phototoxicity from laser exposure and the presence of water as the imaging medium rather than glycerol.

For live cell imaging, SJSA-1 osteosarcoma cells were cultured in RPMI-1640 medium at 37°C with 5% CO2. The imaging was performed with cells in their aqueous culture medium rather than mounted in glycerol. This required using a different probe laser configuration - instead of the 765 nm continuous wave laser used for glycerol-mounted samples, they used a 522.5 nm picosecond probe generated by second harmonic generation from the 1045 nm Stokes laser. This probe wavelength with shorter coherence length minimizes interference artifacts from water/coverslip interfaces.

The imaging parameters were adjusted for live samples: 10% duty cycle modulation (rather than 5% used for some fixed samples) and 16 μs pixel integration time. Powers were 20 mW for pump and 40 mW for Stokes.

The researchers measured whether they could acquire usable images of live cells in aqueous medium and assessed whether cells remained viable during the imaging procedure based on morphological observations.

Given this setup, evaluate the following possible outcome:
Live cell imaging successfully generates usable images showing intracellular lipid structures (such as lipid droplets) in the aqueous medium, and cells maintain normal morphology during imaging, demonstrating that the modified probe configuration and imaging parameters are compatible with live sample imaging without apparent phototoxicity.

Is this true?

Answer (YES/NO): YES